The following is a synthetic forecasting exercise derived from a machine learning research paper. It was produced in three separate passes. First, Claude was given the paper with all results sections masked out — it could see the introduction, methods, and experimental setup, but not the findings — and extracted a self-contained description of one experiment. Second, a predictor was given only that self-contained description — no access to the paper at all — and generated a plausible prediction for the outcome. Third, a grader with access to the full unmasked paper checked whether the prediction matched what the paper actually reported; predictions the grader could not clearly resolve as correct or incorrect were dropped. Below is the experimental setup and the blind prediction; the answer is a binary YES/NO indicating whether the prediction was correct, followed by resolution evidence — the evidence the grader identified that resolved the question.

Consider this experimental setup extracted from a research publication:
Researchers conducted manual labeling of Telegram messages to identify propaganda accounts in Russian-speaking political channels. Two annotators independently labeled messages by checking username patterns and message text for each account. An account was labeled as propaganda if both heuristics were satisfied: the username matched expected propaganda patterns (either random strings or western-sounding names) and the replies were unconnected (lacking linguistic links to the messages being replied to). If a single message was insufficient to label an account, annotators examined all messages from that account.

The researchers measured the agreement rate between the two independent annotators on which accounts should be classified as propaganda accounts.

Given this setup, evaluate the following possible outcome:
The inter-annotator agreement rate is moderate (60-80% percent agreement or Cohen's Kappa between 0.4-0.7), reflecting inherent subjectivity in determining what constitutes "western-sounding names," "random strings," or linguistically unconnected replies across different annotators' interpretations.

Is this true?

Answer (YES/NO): NO